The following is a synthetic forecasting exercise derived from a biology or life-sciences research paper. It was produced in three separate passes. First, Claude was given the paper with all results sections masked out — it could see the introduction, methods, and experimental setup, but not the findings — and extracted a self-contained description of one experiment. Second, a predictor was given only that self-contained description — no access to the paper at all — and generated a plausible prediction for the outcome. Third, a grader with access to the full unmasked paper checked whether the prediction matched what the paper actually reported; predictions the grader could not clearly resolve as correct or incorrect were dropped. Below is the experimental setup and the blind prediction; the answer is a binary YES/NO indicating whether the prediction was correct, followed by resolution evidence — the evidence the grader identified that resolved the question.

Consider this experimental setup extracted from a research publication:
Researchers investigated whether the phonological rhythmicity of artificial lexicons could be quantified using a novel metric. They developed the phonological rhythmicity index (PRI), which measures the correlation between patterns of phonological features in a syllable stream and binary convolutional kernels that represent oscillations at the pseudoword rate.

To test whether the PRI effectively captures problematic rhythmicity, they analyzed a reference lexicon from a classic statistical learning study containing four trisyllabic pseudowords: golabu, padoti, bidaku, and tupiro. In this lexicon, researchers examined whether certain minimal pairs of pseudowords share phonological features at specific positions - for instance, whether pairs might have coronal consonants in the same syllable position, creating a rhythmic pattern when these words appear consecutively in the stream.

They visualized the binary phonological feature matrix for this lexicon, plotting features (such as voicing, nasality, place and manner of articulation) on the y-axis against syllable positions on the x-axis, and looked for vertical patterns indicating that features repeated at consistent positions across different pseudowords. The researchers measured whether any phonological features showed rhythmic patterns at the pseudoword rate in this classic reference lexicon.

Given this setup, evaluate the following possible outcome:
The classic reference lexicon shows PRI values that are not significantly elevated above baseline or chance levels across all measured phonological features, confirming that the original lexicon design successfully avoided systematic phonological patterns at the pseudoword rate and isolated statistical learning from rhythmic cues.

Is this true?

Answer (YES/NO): NO